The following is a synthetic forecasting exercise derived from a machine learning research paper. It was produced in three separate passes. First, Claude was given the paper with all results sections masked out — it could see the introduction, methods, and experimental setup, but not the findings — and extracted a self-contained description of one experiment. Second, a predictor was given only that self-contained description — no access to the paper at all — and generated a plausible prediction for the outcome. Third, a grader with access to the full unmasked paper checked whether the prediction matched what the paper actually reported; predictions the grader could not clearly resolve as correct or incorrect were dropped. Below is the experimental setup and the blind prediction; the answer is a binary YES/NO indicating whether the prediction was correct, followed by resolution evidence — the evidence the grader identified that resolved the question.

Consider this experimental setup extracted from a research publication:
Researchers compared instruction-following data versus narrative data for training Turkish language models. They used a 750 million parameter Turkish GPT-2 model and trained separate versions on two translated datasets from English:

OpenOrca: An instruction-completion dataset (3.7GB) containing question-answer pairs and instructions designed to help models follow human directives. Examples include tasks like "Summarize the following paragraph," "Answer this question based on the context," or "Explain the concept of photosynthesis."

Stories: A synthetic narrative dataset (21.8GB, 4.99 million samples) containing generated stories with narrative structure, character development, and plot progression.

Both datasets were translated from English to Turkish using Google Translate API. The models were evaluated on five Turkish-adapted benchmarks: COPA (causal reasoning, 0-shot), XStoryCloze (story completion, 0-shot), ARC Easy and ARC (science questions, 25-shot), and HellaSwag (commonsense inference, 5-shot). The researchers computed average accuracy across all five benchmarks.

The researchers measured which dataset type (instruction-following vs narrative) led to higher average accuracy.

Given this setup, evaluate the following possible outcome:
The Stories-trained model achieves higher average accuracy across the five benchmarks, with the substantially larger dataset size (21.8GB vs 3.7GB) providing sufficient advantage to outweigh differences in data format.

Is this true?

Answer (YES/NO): YES